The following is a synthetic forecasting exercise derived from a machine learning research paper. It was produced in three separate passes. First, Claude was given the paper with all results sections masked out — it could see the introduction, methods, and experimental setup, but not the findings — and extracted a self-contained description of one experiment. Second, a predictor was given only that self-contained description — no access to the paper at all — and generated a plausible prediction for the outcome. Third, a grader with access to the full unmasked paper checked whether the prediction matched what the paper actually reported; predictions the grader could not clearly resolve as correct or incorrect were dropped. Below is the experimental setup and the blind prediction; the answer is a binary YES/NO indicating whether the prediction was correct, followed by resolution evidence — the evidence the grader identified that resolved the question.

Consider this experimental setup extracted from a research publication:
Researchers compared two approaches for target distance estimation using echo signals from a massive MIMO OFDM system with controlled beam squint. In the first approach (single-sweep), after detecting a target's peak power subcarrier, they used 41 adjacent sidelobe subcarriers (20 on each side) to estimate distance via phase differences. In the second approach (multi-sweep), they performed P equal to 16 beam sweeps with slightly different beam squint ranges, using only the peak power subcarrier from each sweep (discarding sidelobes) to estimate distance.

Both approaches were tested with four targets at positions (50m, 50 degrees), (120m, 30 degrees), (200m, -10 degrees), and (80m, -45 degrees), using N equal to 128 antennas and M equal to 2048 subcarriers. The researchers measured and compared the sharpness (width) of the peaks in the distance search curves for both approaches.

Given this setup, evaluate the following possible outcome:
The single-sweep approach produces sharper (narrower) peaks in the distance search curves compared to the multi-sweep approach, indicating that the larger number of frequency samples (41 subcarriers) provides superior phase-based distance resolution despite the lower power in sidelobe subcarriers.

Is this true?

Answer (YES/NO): NO